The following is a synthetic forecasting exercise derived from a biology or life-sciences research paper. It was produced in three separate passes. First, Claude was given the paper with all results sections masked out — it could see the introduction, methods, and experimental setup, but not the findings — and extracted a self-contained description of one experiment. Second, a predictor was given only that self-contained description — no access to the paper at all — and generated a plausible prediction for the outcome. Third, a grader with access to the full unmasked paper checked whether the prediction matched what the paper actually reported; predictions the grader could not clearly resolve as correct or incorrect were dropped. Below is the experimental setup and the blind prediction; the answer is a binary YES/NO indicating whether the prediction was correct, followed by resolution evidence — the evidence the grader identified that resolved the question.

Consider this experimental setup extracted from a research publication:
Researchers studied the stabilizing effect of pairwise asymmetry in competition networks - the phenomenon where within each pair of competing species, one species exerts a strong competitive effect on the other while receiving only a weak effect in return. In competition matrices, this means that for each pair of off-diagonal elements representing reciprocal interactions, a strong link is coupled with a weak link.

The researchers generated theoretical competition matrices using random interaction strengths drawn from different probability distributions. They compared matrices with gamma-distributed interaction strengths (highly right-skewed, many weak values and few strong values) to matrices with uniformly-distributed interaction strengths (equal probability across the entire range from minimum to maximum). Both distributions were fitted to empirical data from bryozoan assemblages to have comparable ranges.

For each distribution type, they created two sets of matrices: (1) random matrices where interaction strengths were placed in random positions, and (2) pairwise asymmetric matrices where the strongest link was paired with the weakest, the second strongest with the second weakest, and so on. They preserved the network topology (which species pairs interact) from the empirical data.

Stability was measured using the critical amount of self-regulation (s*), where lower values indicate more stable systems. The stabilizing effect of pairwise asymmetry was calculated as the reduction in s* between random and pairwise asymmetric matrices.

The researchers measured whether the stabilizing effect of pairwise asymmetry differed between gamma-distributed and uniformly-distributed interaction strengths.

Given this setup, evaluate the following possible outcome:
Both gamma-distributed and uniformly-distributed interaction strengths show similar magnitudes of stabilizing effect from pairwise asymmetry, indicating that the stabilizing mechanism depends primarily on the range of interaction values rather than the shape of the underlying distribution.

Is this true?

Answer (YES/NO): NO